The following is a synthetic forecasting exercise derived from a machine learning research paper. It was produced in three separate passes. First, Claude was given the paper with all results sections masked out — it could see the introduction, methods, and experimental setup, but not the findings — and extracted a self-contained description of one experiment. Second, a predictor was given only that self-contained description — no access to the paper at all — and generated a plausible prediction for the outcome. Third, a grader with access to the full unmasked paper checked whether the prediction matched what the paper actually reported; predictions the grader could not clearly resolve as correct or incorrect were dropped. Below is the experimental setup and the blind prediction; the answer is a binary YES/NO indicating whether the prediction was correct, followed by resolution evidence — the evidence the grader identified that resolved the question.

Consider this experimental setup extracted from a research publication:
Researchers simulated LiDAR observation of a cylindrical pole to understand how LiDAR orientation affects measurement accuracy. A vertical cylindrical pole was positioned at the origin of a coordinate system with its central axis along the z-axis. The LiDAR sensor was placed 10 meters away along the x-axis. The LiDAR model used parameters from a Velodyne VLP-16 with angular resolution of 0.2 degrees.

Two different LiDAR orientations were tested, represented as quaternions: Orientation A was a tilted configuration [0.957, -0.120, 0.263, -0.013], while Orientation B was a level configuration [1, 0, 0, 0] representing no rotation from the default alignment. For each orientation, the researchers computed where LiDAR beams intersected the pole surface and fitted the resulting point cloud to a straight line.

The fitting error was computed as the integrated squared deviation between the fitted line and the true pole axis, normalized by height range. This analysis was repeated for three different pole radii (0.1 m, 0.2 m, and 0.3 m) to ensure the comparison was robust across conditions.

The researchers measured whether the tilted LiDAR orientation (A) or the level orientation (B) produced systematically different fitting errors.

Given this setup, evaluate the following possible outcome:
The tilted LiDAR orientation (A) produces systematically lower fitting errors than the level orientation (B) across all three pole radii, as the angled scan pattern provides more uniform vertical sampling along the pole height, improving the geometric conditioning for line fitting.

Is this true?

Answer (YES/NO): NO